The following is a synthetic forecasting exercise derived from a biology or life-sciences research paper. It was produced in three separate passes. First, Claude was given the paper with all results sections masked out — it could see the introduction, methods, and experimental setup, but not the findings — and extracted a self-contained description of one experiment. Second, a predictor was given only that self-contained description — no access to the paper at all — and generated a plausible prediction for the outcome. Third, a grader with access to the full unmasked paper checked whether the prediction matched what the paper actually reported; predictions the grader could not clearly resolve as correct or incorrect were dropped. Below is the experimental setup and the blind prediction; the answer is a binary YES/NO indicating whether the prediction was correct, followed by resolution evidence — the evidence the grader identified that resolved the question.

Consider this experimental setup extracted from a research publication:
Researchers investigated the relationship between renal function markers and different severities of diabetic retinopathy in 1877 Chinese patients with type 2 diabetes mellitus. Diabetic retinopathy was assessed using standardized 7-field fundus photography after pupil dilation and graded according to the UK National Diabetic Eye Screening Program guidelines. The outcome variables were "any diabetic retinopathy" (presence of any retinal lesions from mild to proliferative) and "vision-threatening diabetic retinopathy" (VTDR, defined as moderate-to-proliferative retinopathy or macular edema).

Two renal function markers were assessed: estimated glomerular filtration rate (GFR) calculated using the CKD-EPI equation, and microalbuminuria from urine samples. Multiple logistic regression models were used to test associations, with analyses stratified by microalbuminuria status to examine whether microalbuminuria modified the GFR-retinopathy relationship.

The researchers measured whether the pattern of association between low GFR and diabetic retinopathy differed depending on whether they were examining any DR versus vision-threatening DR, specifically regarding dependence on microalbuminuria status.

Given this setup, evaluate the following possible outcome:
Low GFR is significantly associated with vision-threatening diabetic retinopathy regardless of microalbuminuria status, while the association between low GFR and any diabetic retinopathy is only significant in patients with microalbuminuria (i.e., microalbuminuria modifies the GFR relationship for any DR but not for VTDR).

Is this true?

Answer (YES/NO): YES